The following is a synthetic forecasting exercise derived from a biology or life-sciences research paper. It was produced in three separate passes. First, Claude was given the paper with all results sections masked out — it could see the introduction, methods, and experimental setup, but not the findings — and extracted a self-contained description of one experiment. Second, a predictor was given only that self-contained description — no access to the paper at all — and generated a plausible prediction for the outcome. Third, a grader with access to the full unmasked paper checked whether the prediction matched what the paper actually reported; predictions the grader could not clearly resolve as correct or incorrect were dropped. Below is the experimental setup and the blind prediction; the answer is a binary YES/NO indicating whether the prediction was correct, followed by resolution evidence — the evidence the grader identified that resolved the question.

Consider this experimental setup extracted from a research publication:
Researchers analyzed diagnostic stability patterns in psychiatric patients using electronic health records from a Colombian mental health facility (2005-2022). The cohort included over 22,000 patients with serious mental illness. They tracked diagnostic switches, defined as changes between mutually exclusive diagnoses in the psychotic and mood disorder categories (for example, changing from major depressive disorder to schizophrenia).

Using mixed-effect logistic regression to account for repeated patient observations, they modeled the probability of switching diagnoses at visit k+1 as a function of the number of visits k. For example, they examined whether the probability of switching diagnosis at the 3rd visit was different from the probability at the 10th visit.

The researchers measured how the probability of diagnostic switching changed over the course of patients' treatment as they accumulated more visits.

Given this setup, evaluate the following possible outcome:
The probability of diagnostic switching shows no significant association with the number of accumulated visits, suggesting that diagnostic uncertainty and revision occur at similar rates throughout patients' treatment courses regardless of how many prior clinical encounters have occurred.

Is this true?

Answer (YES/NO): NO